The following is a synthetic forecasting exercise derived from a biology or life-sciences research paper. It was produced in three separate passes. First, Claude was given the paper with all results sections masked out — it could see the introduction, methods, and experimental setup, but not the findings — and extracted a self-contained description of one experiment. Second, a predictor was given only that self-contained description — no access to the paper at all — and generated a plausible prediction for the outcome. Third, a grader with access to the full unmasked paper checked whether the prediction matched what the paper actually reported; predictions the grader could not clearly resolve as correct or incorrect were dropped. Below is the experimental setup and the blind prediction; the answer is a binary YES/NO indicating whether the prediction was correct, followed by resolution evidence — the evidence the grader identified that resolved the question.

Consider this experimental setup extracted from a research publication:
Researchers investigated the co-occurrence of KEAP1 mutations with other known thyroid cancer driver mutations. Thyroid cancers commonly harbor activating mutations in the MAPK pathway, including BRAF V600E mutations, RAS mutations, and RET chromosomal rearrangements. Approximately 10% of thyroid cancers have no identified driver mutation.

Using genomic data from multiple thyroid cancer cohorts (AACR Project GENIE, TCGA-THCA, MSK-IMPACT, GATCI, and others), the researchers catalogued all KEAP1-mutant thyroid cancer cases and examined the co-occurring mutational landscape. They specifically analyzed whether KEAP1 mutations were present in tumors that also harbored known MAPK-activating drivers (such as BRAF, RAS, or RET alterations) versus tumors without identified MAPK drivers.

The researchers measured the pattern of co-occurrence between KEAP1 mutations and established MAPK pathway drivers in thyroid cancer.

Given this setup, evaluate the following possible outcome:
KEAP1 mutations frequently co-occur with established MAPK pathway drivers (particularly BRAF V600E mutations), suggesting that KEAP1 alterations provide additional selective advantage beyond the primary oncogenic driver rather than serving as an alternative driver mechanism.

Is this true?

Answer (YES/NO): NO